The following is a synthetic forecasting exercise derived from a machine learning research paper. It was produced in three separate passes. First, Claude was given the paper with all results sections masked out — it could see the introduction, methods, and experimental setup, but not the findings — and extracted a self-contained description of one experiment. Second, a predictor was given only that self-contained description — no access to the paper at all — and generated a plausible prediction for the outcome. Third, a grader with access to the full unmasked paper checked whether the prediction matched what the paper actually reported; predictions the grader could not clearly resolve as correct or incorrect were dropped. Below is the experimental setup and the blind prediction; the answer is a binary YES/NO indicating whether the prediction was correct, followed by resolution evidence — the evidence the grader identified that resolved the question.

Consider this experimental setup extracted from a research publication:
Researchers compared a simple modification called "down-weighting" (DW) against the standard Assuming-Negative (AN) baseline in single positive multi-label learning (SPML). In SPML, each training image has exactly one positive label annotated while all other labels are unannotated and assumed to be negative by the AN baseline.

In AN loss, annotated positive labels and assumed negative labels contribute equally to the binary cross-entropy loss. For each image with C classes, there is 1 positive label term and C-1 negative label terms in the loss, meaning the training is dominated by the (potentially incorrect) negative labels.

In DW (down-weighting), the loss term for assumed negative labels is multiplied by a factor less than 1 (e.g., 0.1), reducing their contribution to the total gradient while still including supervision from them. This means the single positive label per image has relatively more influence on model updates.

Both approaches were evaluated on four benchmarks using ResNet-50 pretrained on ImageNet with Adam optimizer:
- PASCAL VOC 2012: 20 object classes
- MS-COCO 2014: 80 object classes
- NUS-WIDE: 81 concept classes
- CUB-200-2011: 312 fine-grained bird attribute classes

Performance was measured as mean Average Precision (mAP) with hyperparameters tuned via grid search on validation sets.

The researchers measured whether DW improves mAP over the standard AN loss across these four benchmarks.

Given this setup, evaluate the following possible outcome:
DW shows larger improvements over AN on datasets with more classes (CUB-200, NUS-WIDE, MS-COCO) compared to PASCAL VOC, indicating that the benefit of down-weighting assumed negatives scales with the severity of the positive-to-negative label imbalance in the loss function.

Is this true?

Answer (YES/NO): NO